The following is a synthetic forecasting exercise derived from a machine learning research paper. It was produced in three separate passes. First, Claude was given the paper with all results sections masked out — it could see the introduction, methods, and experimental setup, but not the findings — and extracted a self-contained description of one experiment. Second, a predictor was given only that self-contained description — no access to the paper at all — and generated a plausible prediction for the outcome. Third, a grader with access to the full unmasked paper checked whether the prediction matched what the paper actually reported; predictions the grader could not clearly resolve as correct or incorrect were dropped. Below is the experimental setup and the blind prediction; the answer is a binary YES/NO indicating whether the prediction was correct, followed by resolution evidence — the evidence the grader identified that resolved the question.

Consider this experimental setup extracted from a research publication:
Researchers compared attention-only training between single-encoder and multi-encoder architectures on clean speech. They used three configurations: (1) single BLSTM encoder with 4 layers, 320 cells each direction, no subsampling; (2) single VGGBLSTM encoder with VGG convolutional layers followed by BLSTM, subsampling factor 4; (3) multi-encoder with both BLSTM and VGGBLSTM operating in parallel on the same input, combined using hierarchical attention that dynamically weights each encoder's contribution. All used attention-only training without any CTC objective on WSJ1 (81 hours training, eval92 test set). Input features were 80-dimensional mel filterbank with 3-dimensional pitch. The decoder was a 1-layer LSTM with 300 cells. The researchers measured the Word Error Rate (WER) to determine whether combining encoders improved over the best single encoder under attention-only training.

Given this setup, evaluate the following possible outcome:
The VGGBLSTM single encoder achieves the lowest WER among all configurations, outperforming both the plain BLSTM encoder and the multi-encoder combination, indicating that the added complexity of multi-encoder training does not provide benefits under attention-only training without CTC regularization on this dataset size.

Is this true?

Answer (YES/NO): YES